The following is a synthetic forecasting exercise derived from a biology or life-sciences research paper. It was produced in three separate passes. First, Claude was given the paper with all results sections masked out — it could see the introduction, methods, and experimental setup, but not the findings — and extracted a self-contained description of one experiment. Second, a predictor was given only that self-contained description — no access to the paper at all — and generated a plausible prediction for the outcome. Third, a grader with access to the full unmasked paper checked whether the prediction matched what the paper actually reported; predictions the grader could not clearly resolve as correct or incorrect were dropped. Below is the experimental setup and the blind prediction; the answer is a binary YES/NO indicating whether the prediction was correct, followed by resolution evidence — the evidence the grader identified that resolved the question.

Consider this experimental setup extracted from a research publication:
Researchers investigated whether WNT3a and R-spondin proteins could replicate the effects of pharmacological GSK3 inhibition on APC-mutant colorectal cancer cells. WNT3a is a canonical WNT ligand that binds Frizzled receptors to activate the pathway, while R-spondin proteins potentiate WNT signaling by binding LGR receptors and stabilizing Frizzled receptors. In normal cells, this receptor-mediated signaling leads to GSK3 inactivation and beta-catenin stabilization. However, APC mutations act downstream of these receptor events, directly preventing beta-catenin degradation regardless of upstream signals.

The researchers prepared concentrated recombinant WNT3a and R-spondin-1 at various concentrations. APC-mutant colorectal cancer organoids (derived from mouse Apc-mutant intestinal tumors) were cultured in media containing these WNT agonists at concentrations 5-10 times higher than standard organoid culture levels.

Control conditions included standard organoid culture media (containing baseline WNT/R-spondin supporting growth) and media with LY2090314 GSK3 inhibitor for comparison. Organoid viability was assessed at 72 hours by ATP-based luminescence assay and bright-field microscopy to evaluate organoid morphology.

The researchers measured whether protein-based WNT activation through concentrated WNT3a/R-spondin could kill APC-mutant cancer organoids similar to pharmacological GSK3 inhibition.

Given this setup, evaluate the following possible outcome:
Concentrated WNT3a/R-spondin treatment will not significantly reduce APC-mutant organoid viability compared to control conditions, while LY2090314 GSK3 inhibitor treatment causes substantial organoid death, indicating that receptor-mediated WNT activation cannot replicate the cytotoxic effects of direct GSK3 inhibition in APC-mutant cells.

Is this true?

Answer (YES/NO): NO